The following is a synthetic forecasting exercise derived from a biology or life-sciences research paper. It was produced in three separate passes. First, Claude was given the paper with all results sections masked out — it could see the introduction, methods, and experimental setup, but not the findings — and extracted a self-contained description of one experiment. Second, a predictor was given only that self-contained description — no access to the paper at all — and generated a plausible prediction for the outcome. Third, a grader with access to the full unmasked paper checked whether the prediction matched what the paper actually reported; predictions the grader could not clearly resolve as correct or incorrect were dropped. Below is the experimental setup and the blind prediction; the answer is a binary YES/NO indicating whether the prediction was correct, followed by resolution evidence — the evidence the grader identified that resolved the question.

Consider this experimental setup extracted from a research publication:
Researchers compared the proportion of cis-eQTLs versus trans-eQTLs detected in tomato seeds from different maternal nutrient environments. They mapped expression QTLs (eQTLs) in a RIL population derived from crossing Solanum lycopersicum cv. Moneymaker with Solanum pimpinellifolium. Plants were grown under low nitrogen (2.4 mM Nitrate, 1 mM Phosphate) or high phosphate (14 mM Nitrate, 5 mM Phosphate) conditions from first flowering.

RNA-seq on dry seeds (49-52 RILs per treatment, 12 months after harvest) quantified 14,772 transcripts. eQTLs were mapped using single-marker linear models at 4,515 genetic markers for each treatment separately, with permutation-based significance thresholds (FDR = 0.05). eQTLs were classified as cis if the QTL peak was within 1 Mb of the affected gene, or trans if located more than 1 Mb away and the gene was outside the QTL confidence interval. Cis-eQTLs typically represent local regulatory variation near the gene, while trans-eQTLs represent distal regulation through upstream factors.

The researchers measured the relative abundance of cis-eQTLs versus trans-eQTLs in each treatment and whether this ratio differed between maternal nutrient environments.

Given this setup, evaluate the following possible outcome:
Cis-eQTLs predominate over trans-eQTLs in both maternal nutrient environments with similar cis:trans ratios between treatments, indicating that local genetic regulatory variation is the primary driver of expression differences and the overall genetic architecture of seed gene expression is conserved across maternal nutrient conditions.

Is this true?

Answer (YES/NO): NO